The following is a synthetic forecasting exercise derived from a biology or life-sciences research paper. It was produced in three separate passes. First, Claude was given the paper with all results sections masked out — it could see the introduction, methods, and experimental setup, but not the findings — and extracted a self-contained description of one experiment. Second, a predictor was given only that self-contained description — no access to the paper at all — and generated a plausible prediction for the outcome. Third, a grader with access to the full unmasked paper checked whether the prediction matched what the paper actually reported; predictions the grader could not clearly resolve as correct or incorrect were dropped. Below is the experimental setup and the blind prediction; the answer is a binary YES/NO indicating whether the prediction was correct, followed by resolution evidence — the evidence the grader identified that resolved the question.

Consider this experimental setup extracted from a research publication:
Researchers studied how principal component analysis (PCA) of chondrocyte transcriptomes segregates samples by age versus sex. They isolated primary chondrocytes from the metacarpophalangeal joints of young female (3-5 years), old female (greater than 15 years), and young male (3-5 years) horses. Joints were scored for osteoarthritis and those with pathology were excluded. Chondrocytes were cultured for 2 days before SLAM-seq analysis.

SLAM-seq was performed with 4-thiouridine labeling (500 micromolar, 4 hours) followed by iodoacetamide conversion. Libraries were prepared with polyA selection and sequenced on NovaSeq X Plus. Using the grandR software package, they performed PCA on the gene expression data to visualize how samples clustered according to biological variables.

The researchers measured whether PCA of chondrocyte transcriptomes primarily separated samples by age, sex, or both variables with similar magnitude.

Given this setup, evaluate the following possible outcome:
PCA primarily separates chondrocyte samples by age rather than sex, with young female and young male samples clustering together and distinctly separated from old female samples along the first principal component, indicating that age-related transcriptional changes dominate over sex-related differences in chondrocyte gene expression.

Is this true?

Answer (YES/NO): NO